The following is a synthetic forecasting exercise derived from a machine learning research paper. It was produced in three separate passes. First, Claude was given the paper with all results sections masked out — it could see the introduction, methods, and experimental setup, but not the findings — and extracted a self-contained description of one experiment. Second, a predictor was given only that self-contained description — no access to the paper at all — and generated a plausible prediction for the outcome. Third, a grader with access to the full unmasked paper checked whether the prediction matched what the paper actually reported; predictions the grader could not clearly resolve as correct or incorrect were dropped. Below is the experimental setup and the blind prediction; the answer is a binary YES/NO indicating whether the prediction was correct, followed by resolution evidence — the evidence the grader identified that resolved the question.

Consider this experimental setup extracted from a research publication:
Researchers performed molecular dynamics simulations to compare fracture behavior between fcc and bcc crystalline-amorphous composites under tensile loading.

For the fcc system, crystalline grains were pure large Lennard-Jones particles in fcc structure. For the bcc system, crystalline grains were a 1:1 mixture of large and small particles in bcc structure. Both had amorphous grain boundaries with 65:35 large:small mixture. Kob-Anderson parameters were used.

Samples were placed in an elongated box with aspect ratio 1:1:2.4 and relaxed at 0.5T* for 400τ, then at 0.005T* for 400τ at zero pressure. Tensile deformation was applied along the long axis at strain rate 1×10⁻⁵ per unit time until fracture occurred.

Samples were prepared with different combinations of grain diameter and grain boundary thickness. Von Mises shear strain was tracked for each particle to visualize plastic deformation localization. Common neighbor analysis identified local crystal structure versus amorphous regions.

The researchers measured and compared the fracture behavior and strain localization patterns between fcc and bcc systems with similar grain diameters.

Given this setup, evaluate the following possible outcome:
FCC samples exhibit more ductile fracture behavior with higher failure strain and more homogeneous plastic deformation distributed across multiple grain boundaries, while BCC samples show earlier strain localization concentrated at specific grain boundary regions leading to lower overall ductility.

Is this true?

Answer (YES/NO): YES